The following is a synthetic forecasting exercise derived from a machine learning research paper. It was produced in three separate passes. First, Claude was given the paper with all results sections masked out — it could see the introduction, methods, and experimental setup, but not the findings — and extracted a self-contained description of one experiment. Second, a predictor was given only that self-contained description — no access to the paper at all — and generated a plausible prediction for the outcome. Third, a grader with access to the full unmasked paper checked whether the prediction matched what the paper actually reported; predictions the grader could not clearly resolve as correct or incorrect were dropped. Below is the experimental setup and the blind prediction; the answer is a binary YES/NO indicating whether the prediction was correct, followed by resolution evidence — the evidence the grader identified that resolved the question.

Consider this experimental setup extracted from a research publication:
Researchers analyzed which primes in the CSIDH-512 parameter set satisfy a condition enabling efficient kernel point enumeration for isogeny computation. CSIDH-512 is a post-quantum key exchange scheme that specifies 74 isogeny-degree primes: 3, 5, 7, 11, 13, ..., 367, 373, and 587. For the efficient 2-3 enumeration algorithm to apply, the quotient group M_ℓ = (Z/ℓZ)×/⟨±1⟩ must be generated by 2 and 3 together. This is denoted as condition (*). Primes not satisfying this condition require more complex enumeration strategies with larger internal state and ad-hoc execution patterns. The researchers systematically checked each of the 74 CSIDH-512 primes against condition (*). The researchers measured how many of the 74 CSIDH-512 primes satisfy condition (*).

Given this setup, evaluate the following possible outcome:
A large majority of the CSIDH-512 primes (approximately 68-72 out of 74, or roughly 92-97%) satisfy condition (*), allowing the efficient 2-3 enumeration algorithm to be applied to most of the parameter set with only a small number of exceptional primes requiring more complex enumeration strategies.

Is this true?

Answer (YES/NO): NO